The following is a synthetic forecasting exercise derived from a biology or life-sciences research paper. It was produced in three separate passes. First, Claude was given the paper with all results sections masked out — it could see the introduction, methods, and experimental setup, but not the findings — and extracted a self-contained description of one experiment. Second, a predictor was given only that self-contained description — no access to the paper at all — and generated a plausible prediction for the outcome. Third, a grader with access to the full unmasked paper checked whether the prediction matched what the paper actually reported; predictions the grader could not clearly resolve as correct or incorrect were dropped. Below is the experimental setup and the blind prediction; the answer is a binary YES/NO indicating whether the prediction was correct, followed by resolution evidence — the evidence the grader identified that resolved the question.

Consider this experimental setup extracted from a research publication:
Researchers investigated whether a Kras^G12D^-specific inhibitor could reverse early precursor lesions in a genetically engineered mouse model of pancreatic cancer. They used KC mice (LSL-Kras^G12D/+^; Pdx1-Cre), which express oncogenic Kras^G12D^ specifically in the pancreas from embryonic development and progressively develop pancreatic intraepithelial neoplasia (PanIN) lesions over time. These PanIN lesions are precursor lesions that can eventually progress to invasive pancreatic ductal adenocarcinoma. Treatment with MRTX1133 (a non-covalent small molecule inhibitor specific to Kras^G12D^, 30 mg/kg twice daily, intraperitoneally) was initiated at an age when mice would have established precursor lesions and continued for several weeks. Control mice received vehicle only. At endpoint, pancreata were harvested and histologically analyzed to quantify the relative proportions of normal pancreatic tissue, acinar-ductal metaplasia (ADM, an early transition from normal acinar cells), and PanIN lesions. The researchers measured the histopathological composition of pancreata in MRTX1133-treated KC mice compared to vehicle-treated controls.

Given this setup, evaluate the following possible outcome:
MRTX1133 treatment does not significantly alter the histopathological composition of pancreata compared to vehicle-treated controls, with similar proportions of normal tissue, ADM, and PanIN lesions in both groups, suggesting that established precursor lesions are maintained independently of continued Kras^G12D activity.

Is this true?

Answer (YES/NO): NO